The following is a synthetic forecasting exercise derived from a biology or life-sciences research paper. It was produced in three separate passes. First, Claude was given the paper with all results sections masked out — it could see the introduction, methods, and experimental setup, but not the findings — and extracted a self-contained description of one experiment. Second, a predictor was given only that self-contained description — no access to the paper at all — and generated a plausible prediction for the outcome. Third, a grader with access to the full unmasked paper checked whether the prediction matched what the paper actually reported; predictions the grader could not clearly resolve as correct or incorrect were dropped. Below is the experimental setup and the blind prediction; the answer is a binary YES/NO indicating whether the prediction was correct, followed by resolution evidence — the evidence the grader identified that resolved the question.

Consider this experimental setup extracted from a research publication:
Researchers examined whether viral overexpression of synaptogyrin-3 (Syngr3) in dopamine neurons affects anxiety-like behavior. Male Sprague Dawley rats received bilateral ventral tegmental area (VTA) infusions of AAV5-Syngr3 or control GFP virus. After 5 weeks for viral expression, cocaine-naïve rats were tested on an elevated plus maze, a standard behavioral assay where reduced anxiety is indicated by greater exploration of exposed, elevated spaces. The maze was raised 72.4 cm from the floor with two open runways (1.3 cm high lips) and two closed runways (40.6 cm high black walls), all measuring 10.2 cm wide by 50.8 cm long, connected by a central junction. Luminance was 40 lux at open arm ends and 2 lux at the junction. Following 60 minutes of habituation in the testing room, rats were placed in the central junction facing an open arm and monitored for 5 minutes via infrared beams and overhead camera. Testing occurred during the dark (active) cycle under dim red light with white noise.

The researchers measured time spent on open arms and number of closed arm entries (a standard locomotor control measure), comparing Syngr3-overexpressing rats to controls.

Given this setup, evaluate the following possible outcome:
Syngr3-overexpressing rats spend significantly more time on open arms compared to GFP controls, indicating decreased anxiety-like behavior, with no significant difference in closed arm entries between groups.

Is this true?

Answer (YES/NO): YES